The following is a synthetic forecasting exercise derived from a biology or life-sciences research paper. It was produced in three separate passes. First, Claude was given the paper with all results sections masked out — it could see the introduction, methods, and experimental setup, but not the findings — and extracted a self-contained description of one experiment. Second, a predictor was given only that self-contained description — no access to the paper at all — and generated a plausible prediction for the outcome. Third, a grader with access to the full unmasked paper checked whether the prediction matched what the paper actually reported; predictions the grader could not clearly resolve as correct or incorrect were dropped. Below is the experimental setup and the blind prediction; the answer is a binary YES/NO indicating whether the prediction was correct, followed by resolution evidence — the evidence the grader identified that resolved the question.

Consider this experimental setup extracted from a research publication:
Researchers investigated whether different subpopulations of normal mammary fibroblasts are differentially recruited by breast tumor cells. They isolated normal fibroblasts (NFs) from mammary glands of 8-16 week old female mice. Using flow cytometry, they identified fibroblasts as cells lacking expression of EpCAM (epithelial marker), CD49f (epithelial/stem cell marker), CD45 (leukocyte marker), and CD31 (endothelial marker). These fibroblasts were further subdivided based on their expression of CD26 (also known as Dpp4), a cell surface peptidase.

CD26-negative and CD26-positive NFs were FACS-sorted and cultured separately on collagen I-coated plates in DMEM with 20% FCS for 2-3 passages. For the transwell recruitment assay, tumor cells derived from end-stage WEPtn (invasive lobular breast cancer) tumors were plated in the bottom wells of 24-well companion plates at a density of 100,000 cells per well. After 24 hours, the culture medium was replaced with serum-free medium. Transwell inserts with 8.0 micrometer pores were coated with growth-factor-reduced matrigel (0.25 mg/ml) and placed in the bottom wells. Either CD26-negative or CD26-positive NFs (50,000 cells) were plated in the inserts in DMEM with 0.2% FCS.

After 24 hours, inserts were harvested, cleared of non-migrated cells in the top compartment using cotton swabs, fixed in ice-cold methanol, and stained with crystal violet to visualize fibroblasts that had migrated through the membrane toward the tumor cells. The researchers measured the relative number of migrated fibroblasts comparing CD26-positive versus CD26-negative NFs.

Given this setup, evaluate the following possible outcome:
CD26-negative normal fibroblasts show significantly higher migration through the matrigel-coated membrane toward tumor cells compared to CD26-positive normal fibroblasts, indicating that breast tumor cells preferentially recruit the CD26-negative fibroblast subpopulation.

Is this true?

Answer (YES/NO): NO